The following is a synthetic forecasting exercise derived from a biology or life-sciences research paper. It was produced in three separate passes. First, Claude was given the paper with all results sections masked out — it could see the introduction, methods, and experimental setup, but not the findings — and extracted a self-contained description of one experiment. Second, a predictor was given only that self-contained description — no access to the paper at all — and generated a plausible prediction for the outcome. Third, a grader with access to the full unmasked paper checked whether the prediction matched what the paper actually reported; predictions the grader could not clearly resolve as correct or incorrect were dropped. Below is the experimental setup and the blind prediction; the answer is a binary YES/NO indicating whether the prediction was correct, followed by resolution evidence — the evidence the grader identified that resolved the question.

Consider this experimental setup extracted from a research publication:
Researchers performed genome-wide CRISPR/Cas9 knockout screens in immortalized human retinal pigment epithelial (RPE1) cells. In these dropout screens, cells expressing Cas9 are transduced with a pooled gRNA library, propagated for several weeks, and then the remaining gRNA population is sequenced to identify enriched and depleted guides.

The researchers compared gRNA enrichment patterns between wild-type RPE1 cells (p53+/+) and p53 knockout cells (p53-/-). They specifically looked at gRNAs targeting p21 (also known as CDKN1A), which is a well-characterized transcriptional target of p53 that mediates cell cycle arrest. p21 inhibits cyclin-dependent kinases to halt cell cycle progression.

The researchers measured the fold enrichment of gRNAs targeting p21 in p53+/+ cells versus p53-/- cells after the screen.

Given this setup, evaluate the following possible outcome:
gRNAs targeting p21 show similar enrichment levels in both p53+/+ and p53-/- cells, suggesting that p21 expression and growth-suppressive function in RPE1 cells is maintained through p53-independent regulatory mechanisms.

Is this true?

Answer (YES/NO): NO